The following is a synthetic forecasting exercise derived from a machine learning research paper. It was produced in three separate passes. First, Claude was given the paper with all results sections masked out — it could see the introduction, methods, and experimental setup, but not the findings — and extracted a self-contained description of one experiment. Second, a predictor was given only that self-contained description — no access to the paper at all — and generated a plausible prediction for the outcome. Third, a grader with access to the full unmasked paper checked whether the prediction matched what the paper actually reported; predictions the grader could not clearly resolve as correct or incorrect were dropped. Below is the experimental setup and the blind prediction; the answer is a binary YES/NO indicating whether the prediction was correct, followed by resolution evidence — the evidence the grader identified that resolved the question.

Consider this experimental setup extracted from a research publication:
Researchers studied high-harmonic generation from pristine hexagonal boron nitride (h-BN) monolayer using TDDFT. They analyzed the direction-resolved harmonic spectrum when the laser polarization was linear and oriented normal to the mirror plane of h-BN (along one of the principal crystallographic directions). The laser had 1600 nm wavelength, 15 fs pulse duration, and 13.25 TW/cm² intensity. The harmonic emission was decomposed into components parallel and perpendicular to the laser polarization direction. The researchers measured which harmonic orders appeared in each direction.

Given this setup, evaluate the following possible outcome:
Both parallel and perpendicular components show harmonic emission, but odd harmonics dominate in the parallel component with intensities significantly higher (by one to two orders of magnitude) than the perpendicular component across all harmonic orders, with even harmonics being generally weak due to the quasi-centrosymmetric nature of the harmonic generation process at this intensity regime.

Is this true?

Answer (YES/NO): NO